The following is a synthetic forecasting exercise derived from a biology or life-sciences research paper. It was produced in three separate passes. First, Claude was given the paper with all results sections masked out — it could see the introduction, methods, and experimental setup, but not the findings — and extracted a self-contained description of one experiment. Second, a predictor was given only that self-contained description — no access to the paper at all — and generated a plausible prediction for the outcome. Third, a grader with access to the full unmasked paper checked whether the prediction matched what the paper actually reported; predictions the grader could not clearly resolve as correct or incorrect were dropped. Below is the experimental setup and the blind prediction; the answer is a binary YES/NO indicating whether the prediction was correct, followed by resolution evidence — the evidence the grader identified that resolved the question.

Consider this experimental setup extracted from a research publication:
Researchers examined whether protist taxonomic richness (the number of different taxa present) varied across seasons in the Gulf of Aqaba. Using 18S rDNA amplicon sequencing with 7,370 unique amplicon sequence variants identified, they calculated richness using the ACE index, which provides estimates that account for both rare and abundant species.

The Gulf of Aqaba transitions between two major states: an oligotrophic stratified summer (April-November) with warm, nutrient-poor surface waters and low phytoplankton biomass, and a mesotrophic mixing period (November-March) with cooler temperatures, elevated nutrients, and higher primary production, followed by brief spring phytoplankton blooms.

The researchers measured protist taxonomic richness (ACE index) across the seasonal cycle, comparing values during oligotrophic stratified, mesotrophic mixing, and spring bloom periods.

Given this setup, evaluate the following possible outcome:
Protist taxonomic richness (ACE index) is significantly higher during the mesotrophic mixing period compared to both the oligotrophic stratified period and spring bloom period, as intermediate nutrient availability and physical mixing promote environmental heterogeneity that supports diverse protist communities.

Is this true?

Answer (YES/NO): NO